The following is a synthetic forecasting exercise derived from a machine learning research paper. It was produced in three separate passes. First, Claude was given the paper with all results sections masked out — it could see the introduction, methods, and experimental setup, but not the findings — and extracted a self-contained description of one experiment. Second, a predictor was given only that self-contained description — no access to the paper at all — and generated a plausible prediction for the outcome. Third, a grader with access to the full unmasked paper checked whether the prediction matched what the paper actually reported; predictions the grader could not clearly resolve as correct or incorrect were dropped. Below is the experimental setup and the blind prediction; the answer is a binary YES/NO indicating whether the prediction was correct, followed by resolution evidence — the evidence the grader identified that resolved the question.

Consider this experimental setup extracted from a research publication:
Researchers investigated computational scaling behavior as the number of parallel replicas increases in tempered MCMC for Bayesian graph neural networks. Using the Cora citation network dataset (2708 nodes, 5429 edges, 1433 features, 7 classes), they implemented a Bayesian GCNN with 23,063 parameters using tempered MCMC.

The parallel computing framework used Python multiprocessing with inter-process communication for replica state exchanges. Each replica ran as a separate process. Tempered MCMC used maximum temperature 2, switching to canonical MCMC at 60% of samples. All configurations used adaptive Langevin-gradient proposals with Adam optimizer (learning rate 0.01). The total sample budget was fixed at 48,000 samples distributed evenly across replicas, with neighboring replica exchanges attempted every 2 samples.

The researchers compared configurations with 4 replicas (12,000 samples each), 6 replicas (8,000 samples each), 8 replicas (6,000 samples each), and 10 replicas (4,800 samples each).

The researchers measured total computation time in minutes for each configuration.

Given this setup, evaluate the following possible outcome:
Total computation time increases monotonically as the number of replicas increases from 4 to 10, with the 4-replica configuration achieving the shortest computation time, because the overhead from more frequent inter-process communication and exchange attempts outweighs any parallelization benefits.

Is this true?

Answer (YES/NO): NO